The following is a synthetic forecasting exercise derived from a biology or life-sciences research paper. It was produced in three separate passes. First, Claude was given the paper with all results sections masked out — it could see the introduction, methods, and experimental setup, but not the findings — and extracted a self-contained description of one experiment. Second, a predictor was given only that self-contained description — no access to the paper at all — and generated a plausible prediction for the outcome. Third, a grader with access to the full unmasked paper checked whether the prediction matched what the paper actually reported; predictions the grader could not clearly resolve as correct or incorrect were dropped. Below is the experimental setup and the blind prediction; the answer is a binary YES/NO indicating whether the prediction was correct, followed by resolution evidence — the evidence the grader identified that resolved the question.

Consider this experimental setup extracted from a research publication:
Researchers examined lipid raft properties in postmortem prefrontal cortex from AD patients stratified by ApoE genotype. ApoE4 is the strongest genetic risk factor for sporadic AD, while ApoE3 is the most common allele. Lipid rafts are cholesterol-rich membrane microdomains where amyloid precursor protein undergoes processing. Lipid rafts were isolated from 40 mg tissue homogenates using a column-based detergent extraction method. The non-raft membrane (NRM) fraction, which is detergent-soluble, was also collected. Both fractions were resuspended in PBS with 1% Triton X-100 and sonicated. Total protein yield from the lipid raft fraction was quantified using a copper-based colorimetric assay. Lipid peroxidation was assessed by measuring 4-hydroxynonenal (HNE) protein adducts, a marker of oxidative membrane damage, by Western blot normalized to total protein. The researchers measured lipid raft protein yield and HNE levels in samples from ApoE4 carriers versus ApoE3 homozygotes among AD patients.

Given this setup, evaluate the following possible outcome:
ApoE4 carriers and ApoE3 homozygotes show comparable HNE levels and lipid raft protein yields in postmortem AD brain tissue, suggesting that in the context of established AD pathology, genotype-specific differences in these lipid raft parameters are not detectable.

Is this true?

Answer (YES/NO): NO